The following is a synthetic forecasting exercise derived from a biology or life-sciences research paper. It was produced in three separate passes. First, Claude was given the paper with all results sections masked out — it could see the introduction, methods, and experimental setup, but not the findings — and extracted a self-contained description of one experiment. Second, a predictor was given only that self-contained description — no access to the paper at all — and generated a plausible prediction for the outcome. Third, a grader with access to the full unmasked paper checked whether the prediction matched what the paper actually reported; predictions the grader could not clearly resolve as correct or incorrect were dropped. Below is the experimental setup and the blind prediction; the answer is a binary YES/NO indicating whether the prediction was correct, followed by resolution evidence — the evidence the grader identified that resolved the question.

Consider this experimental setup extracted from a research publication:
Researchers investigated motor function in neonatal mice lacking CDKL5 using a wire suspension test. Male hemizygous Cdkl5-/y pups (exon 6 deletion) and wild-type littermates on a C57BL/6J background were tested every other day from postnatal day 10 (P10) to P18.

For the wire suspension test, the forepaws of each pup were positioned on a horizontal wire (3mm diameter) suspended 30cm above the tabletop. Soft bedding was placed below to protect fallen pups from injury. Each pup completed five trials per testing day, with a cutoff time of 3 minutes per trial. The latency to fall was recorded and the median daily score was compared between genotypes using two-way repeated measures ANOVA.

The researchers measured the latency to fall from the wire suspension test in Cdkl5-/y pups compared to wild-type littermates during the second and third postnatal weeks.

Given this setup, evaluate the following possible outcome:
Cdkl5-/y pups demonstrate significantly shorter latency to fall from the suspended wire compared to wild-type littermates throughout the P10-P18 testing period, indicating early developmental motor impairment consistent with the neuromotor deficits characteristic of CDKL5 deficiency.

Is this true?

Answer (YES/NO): NO